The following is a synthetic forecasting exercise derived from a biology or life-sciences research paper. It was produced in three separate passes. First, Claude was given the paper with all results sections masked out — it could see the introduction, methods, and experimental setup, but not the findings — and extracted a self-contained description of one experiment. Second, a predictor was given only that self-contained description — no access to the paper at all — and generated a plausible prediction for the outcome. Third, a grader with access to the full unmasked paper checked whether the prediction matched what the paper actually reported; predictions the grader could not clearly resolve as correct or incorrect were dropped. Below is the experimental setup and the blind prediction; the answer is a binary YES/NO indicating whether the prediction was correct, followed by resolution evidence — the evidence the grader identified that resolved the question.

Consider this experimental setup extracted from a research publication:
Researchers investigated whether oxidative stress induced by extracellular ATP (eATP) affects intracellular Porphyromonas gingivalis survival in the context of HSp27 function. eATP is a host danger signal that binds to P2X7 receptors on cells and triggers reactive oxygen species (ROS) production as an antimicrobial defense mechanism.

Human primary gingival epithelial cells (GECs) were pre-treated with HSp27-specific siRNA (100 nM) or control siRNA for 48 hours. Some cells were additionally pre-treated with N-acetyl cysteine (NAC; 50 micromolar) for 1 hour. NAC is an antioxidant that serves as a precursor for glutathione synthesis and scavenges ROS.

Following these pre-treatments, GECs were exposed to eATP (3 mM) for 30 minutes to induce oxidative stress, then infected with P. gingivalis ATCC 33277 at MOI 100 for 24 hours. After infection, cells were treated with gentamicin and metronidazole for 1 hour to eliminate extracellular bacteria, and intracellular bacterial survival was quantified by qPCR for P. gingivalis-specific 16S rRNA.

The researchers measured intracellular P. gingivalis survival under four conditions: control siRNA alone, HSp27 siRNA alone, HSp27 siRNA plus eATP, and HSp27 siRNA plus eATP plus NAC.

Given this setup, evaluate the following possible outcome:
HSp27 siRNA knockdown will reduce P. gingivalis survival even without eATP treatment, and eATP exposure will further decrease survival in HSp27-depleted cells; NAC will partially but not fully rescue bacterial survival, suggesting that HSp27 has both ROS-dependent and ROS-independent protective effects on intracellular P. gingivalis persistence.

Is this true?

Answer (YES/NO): YES